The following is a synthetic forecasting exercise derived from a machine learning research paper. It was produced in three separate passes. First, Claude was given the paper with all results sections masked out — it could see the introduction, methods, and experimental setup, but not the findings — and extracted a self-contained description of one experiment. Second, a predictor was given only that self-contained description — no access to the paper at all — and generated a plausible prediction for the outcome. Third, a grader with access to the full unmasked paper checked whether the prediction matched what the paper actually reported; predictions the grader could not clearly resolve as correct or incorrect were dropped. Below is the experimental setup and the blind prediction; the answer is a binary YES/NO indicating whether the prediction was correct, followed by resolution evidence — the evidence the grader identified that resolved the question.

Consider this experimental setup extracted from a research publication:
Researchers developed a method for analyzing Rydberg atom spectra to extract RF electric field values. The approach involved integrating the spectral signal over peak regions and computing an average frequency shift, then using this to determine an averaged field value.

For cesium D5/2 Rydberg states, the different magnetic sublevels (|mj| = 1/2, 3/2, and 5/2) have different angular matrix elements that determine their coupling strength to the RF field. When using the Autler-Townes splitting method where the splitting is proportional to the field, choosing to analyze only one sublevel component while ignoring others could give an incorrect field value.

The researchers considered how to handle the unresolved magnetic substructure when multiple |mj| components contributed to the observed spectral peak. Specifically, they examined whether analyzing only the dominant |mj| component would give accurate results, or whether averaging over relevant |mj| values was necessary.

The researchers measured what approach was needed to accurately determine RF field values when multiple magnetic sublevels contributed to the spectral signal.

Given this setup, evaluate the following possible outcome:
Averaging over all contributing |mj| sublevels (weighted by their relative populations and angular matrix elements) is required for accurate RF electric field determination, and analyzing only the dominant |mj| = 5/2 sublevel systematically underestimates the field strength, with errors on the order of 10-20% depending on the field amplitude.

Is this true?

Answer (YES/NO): NO